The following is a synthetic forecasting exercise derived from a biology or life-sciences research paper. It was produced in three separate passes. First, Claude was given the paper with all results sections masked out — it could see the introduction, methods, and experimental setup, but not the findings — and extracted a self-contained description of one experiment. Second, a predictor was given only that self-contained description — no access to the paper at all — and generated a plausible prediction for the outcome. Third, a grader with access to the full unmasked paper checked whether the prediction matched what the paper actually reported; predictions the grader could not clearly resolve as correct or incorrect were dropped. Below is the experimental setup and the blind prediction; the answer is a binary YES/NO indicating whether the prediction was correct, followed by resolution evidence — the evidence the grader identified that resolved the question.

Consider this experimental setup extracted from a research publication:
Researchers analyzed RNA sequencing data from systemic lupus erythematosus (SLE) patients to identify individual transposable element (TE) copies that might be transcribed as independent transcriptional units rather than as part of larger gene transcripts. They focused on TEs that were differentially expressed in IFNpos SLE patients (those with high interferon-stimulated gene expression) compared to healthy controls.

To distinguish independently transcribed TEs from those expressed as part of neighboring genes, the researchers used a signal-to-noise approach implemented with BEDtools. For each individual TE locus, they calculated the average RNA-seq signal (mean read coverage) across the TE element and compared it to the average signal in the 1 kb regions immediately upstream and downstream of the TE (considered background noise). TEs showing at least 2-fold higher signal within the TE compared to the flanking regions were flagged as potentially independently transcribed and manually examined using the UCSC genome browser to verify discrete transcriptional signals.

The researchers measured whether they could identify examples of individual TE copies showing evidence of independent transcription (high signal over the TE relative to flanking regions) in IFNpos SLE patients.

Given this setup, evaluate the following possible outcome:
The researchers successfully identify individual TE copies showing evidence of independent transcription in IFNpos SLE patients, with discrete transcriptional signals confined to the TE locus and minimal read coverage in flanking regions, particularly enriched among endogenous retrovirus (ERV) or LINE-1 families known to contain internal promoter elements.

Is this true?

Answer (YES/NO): YES